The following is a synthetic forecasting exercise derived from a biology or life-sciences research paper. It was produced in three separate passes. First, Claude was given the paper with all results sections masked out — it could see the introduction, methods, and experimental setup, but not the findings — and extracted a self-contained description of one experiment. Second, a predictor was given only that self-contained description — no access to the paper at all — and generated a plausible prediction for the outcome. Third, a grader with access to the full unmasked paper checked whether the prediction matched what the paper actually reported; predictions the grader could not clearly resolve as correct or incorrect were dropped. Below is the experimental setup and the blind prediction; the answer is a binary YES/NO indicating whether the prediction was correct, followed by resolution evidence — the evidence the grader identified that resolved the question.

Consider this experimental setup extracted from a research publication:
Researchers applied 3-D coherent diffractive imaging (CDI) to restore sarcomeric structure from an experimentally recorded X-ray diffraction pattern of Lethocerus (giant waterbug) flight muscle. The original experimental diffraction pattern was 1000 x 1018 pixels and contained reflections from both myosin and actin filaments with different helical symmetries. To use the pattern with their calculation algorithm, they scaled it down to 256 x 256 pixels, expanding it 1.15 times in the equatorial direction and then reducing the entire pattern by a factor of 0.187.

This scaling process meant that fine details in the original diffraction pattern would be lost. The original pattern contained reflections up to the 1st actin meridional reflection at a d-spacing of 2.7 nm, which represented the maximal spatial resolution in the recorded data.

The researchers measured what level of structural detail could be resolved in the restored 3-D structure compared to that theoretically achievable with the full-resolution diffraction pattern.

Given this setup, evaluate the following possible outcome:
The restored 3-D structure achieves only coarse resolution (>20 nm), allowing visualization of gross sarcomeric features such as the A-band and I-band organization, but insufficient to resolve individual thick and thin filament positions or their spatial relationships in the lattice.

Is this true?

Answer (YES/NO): NO